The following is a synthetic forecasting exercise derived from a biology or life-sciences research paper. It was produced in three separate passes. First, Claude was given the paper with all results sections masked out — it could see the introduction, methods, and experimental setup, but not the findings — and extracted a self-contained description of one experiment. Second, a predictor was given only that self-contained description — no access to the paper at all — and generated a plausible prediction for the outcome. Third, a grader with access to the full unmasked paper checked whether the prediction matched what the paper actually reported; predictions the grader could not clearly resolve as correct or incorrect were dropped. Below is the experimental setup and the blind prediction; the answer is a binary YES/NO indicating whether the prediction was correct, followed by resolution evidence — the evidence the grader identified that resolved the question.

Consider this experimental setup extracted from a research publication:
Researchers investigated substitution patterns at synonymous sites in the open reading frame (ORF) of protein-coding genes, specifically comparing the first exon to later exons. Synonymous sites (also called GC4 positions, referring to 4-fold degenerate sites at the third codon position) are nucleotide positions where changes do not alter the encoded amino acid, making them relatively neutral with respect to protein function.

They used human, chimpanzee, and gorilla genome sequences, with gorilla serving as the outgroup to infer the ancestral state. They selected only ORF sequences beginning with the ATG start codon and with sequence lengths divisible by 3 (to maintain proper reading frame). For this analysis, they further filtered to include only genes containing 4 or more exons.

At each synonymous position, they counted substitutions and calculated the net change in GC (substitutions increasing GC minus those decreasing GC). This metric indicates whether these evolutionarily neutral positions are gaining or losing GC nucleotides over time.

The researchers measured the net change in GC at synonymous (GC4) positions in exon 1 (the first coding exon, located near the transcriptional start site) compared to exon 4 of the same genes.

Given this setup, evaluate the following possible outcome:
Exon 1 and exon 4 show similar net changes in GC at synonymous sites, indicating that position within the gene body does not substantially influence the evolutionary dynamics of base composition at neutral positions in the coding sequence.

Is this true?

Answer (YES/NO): NO